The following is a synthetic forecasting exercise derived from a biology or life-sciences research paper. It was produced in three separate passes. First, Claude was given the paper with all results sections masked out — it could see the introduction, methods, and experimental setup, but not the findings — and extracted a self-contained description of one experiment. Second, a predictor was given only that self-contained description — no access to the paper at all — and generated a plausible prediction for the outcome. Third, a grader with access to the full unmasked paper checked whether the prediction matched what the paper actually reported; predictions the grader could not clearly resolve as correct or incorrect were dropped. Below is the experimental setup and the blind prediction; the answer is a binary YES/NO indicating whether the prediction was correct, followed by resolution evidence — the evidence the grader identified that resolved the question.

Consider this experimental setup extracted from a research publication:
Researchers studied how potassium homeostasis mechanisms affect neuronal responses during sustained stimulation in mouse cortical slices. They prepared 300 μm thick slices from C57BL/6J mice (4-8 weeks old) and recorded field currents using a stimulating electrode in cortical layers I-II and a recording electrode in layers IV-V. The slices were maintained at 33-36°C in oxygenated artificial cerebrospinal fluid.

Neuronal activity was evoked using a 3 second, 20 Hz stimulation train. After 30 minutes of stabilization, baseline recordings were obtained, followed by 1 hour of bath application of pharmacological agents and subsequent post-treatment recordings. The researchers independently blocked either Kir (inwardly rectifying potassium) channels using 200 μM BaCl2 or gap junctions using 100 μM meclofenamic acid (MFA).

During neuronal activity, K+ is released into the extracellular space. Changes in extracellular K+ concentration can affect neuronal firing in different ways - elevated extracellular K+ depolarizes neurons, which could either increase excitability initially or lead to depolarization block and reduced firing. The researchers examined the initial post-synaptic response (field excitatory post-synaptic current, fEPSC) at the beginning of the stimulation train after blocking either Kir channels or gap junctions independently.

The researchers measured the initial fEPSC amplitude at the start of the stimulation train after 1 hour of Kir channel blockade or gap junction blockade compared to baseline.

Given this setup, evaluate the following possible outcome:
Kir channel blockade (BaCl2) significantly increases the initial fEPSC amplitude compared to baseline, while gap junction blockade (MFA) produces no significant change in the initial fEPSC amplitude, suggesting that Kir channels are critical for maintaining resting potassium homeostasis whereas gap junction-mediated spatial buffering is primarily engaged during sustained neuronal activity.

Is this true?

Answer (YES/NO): NO